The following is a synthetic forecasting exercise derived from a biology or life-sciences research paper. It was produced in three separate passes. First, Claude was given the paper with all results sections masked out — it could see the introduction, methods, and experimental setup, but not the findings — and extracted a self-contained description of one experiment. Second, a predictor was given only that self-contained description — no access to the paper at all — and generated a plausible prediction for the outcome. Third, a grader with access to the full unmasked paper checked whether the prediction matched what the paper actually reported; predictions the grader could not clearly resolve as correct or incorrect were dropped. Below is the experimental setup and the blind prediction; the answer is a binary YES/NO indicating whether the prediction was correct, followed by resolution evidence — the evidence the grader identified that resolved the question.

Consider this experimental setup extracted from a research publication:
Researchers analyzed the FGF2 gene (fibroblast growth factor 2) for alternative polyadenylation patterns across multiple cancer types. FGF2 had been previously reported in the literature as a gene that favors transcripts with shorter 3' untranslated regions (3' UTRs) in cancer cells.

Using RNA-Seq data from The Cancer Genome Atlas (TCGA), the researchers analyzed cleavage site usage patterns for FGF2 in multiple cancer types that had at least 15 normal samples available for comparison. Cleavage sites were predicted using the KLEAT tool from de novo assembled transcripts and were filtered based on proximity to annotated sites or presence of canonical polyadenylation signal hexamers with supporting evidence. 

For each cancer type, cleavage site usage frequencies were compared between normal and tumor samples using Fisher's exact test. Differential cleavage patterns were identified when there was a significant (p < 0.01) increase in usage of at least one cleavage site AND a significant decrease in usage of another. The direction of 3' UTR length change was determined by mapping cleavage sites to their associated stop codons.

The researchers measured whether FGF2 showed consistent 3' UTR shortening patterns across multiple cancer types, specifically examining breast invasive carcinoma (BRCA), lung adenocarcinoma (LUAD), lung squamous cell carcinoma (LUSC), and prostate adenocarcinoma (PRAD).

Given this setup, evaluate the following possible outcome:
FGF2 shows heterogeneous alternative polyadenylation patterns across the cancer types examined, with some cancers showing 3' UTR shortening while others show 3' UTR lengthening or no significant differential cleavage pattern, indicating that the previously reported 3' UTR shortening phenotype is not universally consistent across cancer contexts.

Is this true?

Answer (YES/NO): NO